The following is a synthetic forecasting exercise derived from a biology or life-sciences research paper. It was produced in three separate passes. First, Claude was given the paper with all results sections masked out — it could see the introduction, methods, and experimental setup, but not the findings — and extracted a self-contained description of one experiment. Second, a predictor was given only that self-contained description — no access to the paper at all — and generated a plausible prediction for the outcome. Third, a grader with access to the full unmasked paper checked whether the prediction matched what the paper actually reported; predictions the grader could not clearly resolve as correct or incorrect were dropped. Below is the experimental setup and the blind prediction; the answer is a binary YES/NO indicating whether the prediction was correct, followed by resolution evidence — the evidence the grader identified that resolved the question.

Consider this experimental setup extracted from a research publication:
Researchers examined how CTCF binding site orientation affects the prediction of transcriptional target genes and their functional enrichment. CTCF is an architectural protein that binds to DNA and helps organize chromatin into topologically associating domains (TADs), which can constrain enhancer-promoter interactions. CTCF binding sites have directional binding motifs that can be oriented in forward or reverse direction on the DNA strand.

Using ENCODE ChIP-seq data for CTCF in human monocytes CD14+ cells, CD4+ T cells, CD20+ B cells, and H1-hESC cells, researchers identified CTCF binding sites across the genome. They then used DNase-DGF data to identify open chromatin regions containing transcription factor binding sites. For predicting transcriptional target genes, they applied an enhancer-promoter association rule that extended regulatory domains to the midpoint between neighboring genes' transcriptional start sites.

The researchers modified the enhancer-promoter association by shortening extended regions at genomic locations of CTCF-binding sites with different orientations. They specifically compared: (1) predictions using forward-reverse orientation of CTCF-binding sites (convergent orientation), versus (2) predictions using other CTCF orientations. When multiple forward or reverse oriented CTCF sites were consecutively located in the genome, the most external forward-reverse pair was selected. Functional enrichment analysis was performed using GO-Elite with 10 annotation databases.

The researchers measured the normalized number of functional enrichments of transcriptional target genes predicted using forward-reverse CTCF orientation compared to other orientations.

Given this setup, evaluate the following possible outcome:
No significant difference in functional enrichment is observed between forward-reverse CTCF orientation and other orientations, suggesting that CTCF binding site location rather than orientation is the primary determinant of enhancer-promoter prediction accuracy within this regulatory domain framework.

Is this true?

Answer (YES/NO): NO